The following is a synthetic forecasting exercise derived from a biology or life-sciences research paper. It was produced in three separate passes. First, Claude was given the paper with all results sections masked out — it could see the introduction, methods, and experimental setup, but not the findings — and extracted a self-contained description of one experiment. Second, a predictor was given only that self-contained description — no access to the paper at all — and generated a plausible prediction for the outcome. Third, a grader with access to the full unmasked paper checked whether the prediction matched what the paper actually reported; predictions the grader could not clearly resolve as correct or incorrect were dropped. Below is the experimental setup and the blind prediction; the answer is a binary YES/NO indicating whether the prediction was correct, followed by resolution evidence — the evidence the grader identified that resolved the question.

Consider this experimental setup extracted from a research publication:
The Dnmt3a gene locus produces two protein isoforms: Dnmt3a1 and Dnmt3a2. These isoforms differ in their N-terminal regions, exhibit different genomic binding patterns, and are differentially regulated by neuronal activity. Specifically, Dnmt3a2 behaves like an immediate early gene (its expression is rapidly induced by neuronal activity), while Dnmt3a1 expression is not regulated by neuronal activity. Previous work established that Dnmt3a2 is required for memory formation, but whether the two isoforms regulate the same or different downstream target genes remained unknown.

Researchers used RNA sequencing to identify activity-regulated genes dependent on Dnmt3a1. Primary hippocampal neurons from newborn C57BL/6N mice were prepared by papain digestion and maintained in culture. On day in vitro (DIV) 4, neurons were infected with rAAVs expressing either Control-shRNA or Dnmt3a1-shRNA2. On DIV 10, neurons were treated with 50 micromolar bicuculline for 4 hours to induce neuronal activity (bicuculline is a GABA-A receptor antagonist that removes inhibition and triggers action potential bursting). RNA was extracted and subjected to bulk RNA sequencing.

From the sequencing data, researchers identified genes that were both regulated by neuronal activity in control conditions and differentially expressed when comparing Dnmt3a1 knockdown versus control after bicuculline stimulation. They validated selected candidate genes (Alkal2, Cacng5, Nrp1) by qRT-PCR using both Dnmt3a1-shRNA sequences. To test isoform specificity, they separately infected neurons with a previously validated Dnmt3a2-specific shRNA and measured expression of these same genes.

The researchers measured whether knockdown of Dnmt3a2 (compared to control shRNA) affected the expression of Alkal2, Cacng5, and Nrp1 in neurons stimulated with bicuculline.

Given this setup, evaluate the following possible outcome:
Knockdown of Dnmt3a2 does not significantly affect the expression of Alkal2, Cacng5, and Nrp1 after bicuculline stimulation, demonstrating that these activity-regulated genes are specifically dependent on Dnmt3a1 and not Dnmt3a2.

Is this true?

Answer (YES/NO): YES